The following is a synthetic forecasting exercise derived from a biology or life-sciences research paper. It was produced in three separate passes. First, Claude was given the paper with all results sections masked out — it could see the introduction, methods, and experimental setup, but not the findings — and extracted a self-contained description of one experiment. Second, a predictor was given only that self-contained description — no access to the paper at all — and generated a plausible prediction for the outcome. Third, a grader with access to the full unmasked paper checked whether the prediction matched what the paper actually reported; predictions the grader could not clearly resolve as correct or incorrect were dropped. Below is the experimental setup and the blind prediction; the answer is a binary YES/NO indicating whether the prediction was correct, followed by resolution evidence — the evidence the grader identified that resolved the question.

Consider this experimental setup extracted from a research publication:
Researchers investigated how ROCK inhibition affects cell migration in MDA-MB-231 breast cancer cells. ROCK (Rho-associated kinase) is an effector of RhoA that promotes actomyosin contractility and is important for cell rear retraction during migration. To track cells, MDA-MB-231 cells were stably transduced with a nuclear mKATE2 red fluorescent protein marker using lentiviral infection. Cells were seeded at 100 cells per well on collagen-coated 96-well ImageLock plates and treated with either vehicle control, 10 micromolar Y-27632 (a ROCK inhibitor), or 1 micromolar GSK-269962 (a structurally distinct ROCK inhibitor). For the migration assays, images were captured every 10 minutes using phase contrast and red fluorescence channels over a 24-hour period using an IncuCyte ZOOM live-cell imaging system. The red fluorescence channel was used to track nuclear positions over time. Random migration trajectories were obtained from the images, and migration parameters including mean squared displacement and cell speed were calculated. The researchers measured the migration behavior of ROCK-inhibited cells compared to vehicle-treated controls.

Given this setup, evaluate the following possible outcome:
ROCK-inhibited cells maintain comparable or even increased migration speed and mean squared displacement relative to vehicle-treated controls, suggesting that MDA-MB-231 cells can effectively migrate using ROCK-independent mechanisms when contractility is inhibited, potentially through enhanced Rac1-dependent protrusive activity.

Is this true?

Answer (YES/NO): NO